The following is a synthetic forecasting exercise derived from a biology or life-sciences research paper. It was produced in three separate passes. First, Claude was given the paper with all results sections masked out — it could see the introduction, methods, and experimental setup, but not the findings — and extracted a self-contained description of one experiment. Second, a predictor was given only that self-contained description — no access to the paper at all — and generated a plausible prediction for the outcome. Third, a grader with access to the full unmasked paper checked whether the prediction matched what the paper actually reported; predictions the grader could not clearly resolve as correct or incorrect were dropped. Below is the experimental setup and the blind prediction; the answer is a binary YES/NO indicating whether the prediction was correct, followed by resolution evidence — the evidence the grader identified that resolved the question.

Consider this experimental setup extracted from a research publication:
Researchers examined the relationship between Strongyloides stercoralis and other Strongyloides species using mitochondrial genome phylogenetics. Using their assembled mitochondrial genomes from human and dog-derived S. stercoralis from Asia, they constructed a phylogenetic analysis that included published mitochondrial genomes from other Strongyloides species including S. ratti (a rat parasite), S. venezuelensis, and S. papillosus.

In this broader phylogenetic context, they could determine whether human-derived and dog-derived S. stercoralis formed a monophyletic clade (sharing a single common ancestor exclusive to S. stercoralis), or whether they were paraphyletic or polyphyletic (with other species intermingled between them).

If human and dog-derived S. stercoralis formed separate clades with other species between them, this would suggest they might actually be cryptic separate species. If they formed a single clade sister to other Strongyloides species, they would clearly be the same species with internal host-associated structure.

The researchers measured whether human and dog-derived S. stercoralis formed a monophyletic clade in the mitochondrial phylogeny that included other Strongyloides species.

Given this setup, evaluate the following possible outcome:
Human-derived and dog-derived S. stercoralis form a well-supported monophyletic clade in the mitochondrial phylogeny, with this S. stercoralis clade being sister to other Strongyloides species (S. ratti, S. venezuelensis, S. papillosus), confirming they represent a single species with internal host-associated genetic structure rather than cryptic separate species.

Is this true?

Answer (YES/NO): YES